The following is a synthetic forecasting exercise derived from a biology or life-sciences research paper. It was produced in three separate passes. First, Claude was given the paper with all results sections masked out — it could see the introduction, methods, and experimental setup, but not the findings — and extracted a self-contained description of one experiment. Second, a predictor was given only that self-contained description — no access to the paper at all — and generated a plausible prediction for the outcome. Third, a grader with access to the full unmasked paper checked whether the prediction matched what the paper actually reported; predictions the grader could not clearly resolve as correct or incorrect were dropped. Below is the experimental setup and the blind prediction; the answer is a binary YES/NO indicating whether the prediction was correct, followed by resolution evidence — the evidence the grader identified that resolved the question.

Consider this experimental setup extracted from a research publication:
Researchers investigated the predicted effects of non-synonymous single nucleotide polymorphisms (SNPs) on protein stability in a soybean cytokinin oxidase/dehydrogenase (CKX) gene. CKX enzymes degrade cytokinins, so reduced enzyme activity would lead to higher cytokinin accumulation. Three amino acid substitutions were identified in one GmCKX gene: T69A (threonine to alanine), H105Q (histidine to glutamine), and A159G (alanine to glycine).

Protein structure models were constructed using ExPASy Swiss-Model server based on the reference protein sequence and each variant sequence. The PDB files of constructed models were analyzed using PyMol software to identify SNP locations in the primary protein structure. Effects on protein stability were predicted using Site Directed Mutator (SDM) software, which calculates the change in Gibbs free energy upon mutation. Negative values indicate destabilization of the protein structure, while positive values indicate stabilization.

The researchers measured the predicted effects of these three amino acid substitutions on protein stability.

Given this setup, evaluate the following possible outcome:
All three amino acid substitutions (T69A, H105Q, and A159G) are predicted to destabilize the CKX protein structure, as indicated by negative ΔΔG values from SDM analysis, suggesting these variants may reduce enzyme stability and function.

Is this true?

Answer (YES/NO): NO